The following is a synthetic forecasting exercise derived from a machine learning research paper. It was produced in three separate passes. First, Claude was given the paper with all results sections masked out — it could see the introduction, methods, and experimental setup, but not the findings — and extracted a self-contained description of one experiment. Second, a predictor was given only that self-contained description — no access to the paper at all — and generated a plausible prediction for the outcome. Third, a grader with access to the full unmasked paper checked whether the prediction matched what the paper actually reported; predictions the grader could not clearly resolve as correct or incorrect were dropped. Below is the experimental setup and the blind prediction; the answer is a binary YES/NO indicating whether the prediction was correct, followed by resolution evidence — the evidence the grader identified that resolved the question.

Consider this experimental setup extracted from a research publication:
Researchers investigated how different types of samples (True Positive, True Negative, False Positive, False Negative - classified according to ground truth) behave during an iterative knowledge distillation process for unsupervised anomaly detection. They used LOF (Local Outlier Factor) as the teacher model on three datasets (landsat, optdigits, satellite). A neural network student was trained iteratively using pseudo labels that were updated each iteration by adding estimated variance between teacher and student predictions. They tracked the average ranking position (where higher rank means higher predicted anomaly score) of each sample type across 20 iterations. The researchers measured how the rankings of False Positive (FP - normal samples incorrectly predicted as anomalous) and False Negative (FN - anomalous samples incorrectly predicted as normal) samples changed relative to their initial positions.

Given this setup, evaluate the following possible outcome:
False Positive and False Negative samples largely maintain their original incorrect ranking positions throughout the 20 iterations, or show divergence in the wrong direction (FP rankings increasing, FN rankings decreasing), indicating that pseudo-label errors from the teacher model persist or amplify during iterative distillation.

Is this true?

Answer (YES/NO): NO